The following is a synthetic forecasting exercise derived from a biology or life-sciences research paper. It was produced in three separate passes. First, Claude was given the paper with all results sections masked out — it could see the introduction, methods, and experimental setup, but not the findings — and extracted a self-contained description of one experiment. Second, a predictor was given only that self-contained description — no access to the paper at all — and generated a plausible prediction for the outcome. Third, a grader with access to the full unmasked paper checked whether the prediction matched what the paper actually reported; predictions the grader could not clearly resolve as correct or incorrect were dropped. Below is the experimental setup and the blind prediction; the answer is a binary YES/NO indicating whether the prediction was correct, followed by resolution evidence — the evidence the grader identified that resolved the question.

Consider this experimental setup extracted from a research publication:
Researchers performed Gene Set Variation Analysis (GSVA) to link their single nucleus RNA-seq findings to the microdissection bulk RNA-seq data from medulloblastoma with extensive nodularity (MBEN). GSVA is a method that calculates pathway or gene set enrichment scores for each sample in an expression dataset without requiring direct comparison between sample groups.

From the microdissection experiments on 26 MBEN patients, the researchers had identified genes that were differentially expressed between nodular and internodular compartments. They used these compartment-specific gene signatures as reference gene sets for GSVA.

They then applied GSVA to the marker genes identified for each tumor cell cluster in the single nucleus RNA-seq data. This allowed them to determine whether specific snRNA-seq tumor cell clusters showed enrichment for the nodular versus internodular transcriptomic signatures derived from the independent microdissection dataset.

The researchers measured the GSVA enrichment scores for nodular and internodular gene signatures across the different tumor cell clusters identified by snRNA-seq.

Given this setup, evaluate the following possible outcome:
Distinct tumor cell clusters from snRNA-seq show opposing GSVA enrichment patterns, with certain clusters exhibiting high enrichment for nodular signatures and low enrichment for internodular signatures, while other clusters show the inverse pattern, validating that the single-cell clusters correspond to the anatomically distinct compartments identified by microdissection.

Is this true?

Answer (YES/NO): YES